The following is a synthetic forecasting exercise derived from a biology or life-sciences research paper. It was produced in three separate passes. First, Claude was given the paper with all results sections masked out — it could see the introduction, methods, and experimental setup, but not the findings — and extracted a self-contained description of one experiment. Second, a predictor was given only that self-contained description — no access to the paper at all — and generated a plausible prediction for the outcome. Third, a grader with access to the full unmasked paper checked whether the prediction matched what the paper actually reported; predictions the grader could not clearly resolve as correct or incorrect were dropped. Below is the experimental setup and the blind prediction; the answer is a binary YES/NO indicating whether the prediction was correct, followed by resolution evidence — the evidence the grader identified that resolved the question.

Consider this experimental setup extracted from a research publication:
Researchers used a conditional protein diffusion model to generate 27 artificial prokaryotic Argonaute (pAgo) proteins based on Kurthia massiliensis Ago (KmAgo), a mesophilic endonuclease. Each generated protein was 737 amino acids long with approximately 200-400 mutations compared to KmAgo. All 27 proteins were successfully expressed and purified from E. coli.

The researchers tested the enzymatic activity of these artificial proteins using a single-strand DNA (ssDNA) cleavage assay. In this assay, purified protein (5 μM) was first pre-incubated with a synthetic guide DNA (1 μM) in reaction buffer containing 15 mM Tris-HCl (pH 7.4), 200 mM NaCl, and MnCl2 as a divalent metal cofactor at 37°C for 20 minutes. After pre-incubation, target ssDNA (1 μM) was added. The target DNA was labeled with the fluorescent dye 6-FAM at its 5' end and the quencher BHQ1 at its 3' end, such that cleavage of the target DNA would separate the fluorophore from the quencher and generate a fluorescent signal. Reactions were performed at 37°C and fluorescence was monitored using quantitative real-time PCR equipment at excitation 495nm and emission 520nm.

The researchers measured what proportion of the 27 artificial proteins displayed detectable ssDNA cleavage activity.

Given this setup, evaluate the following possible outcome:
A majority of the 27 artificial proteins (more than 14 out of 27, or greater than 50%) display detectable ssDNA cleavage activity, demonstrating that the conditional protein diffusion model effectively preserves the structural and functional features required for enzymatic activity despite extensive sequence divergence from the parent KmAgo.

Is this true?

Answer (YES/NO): YES